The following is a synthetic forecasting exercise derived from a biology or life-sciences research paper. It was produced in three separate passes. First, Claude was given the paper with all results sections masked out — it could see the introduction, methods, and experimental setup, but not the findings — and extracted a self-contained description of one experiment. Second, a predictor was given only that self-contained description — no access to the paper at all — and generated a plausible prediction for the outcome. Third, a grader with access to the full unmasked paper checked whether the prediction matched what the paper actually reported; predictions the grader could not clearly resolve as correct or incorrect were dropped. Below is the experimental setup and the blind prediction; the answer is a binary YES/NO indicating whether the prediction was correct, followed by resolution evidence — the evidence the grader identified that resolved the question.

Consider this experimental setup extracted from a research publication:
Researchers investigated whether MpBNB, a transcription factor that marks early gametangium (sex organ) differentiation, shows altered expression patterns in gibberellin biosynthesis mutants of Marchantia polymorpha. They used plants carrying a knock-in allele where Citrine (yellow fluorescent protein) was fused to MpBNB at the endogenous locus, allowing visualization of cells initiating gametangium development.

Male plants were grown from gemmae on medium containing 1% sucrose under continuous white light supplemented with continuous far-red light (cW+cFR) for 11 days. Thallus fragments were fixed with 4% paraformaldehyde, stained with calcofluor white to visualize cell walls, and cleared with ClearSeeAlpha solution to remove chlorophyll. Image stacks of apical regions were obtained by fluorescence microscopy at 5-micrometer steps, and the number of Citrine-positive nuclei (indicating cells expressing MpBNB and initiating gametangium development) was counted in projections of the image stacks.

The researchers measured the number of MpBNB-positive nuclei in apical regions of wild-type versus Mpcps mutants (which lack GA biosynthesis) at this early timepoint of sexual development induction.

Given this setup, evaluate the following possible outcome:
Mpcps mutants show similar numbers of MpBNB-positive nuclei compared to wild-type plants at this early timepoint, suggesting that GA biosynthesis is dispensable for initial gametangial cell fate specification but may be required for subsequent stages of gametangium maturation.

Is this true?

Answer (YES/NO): NO